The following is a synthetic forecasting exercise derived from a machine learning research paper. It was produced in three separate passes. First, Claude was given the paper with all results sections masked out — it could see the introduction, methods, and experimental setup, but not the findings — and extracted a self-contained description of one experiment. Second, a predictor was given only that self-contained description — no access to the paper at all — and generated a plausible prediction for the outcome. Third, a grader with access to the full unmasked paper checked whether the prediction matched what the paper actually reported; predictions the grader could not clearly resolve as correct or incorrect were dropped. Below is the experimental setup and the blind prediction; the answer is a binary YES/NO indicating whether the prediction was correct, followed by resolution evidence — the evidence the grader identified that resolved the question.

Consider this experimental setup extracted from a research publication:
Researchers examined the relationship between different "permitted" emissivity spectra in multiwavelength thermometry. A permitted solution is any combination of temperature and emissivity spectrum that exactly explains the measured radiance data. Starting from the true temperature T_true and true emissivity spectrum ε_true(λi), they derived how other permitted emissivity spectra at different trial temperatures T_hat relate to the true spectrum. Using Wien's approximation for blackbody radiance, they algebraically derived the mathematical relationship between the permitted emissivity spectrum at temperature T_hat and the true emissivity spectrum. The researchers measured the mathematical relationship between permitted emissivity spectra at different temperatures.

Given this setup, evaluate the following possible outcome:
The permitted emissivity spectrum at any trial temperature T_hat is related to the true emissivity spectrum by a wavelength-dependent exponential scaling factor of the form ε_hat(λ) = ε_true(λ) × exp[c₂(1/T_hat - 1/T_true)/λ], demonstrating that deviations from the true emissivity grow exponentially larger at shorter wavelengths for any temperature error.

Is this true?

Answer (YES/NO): YES